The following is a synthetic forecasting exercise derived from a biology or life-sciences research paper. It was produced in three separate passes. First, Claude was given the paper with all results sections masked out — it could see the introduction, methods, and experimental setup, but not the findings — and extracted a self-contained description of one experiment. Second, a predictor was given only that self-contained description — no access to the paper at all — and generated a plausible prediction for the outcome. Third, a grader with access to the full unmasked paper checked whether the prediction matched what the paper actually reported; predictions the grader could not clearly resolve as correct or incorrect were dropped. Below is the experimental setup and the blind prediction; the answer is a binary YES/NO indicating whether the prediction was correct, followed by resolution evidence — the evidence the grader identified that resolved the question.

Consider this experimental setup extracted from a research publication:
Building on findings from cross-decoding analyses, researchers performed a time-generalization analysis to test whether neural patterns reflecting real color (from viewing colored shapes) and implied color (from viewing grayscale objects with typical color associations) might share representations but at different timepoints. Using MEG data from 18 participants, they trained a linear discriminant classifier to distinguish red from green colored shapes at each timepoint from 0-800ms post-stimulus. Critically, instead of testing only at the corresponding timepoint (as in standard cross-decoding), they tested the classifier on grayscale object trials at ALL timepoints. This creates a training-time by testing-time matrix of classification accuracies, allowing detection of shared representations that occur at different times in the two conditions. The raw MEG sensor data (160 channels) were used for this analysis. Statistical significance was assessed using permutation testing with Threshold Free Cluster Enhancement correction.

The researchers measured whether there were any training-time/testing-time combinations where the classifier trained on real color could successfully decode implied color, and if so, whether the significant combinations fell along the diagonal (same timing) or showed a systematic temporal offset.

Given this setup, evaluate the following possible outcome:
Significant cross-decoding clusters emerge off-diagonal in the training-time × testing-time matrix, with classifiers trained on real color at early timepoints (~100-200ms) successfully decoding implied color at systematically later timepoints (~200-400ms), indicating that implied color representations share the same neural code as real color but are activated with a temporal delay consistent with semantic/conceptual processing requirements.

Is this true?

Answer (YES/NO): YES